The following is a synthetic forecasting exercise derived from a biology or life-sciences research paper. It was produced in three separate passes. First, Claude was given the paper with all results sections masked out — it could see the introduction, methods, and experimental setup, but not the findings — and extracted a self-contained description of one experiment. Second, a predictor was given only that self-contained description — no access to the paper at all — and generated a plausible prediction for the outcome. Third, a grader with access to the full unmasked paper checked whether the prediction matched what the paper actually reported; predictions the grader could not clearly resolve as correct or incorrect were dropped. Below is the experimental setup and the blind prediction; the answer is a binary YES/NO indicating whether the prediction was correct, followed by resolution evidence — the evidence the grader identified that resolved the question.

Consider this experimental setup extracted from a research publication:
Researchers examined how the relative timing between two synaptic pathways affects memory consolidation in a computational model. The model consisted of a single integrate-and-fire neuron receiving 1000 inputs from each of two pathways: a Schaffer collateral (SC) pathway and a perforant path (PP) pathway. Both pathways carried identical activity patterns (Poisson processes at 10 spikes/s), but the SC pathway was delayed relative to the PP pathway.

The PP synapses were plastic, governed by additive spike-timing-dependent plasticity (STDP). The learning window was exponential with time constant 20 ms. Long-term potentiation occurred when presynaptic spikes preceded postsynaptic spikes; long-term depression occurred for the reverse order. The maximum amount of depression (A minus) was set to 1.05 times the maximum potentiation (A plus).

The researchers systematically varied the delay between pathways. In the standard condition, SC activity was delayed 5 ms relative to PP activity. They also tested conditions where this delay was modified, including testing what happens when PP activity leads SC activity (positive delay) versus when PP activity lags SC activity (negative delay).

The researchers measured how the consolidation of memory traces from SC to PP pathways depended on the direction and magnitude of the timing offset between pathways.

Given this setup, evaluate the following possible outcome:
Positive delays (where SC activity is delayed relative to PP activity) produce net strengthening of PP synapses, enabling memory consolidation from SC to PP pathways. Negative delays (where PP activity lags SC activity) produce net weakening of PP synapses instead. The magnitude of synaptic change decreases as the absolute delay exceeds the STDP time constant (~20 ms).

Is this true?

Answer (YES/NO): NO